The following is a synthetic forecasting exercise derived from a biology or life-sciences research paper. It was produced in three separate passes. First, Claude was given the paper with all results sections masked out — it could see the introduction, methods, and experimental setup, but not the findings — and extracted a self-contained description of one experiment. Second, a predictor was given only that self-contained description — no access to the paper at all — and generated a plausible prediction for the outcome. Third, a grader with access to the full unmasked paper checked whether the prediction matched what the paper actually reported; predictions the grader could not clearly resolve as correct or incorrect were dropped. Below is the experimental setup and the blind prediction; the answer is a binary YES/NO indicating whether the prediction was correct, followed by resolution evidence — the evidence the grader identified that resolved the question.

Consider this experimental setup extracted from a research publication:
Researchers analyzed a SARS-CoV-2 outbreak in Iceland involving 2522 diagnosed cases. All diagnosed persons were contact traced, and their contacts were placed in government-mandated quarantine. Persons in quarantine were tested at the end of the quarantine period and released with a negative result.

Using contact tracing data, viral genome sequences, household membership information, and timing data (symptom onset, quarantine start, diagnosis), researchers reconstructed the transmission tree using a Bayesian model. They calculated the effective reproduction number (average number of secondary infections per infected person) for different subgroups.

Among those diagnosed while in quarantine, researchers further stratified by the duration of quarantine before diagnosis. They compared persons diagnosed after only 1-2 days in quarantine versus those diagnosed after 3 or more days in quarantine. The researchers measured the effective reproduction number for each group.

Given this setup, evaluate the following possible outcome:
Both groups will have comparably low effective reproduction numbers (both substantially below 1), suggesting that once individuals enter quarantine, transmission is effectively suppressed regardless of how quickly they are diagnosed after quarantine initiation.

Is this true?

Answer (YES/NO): NO